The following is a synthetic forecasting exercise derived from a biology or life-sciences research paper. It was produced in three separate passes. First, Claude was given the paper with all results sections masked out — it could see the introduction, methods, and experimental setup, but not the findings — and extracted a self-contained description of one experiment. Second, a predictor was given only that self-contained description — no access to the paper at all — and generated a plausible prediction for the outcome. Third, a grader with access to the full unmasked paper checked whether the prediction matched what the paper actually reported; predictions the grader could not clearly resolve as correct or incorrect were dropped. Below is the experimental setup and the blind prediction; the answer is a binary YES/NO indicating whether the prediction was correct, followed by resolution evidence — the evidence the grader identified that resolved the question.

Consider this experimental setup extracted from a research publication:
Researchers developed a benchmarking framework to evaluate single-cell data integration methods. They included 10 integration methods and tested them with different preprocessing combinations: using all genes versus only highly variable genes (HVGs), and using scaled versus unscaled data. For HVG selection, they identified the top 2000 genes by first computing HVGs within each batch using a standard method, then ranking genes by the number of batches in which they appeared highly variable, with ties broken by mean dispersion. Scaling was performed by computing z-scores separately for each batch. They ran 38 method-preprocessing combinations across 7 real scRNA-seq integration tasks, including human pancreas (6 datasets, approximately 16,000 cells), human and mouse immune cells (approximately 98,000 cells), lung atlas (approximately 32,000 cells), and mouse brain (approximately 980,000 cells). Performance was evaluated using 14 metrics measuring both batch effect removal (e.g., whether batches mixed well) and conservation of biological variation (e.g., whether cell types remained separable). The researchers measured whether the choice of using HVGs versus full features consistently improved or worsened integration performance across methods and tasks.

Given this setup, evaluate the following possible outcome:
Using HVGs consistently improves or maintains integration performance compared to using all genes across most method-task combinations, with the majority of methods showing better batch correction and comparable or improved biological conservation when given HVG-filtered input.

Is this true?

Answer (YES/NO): YES